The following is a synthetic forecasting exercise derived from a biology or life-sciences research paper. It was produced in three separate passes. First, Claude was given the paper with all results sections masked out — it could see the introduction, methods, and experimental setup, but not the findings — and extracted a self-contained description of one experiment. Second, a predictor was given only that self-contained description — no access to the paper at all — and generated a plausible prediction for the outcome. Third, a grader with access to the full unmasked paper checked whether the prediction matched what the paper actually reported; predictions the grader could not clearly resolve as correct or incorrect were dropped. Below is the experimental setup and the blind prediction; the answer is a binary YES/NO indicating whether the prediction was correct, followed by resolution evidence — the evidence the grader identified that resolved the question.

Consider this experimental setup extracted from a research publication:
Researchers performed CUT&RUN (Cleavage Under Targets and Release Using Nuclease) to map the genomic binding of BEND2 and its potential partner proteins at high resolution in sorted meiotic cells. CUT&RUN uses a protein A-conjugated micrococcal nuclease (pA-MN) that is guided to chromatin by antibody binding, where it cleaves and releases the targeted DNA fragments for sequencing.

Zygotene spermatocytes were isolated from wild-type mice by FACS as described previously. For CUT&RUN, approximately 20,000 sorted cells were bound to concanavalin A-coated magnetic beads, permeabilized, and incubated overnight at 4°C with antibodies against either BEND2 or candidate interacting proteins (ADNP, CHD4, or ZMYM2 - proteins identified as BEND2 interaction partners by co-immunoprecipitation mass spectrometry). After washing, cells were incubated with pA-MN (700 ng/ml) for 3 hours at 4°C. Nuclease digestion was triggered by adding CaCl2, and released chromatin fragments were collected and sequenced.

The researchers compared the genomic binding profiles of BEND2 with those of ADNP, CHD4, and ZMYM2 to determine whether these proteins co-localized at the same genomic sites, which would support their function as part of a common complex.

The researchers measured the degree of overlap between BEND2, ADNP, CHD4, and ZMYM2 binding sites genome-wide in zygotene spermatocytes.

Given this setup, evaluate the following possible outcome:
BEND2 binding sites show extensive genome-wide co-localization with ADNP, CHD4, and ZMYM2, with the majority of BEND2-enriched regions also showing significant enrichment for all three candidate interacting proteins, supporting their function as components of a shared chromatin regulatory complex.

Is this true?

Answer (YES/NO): YES